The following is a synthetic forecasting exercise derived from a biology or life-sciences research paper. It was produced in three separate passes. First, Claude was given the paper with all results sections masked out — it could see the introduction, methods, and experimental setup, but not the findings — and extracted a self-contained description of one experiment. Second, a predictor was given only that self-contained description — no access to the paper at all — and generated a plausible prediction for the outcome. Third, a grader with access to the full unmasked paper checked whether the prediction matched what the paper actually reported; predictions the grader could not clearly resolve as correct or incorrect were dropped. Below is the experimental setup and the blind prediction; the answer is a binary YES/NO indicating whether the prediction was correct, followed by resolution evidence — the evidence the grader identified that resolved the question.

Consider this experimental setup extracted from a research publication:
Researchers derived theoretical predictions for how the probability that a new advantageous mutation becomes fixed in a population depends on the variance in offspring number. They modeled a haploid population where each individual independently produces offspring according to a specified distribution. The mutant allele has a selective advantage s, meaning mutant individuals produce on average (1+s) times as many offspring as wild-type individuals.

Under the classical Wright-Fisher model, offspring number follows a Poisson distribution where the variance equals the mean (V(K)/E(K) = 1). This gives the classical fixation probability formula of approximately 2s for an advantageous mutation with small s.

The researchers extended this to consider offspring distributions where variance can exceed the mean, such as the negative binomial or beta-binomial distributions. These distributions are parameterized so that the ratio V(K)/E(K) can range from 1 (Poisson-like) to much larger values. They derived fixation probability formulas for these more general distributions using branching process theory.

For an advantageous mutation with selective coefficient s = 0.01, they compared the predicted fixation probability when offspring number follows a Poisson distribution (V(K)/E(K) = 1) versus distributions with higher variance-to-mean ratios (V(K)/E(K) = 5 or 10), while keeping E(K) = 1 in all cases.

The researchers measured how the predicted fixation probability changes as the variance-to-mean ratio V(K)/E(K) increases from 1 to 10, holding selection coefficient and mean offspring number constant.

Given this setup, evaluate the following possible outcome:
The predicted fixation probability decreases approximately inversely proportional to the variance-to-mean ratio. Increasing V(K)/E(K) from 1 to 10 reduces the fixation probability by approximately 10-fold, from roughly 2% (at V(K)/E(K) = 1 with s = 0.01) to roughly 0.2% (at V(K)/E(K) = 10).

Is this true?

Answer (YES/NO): YES